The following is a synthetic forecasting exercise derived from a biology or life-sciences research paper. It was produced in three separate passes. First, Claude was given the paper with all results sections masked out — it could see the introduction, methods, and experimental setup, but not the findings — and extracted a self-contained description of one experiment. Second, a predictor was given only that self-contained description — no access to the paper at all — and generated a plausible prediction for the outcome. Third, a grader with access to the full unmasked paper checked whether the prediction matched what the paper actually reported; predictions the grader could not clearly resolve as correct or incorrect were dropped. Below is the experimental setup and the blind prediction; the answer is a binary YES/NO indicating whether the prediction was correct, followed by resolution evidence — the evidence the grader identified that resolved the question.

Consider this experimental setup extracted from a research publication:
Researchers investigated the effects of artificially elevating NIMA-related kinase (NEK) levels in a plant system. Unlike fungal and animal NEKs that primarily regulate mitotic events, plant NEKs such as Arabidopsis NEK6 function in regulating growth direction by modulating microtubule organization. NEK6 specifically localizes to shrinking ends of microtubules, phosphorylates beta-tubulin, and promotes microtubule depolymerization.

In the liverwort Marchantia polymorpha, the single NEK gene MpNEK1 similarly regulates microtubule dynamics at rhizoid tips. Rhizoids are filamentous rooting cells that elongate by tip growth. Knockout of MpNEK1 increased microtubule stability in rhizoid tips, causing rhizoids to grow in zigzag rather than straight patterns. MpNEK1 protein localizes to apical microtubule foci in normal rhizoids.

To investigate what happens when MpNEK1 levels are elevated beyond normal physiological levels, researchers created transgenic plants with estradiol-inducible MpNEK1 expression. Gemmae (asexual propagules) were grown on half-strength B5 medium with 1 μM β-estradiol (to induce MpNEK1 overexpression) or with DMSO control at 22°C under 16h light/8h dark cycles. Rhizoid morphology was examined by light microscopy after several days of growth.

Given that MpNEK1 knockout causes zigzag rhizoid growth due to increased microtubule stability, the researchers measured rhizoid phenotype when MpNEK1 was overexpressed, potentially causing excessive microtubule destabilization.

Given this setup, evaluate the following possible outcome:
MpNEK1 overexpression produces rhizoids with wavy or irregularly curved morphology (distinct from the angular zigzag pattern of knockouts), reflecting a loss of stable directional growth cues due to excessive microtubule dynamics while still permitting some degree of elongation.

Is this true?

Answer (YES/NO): NO